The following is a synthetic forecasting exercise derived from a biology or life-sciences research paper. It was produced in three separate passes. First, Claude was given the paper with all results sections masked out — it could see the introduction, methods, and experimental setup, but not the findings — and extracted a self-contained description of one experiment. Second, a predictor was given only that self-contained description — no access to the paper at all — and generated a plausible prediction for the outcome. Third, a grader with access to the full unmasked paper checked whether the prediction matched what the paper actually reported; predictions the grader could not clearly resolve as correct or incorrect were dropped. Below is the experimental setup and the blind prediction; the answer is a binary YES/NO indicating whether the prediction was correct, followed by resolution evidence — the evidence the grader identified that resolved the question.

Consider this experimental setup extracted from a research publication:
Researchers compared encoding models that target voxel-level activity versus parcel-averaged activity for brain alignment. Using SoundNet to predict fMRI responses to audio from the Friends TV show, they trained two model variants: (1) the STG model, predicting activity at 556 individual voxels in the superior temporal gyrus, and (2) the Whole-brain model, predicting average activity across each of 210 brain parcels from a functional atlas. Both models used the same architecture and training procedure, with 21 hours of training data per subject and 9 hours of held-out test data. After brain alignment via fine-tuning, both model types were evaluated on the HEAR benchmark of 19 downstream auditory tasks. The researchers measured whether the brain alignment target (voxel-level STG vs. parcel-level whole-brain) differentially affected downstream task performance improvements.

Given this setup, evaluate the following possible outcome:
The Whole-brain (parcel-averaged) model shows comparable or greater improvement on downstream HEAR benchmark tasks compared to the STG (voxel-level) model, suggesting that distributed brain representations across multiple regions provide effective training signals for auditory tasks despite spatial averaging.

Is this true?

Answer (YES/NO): YES